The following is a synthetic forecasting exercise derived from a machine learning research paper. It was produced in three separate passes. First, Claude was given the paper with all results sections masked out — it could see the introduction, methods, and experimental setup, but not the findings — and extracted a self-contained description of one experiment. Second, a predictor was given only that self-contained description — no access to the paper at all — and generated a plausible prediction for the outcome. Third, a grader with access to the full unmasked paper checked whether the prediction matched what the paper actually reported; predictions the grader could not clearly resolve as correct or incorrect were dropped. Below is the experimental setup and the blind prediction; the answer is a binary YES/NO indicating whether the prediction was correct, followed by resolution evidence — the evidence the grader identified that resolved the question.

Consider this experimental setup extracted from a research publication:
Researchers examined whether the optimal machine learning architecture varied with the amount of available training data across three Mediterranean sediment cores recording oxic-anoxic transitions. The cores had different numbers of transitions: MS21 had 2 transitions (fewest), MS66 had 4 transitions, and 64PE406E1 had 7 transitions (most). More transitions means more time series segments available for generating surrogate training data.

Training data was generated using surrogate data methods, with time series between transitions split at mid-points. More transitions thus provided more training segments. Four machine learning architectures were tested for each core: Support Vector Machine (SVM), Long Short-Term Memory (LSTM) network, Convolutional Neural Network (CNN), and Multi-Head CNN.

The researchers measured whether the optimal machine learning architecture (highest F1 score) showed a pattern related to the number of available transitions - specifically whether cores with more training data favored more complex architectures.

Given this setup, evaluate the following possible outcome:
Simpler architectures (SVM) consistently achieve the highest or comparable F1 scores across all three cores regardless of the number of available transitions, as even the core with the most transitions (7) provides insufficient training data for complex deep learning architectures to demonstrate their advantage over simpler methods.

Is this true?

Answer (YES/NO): NO